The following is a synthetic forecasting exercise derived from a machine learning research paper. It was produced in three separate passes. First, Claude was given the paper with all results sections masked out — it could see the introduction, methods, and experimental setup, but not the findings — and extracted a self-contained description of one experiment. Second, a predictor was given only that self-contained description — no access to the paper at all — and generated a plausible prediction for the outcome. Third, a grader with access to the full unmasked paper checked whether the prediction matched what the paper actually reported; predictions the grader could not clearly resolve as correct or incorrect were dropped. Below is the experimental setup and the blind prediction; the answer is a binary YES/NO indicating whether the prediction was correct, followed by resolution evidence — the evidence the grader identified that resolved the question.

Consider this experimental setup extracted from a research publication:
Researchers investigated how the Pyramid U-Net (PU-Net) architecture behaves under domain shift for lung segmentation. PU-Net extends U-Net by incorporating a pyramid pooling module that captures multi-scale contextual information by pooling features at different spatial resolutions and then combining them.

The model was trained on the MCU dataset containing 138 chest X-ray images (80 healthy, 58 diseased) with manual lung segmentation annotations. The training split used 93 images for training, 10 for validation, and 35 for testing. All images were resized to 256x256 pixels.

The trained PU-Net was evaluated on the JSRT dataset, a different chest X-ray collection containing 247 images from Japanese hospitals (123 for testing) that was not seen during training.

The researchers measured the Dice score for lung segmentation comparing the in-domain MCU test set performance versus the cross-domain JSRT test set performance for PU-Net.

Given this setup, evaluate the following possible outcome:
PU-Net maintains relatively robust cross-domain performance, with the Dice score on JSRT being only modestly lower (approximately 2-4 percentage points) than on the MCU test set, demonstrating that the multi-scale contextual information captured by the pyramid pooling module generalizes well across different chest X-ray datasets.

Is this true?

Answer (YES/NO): NO